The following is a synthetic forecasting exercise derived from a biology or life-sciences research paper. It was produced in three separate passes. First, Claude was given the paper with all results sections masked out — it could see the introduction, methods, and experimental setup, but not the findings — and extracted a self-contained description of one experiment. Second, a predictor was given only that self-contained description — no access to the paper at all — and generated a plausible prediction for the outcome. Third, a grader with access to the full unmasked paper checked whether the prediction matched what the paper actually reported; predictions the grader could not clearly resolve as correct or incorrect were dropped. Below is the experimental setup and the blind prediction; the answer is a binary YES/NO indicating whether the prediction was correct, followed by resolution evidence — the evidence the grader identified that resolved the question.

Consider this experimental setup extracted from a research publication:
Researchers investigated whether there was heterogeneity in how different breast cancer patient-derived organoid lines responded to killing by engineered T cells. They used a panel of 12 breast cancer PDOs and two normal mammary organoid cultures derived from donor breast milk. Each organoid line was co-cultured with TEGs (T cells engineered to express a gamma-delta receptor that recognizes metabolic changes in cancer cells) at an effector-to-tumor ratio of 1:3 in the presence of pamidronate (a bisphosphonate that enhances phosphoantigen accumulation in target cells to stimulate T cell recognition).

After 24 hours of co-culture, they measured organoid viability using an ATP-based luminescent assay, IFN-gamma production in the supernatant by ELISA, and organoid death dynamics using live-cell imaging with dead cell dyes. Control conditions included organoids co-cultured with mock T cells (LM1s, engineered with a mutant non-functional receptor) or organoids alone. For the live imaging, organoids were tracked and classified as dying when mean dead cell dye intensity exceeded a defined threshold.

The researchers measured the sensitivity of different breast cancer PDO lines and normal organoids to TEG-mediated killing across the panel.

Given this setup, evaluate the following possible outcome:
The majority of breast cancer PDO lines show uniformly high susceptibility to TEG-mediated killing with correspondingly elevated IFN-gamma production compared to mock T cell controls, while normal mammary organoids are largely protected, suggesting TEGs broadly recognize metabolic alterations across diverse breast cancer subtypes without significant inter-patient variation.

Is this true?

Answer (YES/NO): NO